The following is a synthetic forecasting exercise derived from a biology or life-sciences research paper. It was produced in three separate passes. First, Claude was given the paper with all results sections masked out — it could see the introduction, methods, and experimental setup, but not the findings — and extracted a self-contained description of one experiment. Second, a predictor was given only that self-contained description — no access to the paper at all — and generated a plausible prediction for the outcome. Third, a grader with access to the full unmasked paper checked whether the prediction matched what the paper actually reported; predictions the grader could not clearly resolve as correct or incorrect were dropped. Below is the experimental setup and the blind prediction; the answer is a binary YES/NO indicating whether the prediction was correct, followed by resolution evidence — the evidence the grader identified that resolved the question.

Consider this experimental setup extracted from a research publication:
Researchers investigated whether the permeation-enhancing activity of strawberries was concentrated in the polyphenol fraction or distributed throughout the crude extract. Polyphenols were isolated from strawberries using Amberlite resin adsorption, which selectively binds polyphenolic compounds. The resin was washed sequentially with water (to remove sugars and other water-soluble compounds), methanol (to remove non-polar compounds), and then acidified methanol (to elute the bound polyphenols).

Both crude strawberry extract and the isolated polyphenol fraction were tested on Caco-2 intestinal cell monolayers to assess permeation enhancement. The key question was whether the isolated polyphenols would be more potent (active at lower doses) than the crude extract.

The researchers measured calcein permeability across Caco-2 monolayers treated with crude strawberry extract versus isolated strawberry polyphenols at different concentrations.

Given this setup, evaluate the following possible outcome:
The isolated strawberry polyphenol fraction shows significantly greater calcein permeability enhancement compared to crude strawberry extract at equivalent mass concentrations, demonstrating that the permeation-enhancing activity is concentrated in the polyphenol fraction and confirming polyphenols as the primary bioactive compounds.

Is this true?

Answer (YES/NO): YES